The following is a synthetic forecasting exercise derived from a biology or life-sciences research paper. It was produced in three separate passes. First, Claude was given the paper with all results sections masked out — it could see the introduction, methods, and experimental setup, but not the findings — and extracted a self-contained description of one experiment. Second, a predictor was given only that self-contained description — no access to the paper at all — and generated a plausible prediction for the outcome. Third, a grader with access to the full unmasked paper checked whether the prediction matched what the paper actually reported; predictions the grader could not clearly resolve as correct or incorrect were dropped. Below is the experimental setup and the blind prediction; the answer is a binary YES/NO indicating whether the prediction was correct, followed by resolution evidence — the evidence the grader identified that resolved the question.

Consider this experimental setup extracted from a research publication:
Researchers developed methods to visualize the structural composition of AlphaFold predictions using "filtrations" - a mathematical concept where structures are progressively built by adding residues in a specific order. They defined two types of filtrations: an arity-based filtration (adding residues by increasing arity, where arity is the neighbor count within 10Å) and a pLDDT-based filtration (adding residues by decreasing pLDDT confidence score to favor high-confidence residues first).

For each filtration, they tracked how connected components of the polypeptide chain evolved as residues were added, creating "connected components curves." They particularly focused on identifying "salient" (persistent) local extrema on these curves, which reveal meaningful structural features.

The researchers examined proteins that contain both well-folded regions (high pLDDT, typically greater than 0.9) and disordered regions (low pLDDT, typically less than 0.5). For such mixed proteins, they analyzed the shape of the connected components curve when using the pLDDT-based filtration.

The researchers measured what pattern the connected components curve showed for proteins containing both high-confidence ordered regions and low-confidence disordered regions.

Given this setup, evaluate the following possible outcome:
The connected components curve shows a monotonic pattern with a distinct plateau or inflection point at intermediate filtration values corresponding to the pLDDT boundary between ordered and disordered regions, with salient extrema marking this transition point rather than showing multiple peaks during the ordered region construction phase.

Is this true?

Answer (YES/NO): NO